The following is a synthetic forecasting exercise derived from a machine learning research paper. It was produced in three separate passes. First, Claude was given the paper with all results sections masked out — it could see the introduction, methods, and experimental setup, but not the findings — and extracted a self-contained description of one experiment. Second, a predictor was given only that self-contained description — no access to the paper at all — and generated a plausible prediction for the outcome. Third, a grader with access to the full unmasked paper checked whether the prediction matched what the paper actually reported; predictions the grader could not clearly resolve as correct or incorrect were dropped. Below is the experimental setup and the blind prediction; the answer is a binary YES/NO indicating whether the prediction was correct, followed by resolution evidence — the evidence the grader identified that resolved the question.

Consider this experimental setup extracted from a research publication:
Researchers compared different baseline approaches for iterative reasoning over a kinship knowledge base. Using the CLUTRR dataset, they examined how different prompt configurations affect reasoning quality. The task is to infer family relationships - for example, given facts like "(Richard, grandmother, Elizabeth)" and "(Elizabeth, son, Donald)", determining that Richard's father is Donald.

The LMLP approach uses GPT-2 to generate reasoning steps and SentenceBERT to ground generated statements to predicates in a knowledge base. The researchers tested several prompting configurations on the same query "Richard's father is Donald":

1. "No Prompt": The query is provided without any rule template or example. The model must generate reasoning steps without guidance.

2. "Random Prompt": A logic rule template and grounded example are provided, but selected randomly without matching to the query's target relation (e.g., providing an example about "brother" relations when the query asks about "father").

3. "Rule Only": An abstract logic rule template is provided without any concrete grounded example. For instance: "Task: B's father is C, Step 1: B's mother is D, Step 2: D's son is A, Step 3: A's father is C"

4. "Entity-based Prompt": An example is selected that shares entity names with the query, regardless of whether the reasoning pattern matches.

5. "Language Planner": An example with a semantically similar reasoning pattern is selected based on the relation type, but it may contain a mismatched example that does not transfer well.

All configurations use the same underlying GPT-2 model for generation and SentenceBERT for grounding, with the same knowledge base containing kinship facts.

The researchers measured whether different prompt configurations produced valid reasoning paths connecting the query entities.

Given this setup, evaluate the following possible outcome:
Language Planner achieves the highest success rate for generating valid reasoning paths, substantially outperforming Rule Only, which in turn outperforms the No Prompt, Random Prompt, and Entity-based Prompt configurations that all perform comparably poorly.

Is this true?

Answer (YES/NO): NO